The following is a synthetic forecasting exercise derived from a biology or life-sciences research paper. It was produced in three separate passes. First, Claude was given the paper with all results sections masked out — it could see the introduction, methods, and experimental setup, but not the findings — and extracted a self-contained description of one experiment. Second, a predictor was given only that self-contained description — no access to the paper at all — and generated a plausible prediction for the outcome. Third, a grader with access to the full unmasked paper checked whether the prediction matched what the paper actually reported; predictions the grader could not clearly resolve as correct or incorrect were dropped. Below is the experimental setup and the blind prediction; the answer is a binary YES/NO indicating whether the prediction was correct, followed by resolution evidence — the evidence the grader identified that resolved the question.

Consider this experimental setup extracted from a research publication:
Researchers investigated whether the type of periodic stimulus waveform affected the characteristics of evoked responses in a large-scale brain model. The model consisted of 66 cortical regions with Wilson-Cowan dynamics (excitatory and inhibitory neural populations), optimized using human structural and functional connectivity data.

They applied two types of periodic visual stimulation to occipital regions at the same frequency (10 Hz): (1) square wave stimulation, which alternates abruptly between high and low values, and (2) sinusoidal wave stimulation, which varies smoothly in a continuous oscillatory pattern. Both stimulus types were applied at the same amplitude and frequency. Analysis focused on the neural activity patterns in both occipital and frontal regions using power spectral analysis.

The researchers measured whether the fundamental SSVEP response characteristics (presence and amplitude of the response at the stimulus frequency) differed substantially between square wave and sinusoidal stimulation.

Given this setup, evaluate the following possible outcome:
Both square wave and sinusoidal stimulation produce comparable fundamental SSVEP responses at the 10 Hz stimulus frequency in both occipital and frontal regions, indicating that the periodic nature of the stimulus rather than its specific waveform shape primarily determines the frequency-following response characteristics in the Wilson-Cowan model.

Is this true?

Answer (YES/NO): YES